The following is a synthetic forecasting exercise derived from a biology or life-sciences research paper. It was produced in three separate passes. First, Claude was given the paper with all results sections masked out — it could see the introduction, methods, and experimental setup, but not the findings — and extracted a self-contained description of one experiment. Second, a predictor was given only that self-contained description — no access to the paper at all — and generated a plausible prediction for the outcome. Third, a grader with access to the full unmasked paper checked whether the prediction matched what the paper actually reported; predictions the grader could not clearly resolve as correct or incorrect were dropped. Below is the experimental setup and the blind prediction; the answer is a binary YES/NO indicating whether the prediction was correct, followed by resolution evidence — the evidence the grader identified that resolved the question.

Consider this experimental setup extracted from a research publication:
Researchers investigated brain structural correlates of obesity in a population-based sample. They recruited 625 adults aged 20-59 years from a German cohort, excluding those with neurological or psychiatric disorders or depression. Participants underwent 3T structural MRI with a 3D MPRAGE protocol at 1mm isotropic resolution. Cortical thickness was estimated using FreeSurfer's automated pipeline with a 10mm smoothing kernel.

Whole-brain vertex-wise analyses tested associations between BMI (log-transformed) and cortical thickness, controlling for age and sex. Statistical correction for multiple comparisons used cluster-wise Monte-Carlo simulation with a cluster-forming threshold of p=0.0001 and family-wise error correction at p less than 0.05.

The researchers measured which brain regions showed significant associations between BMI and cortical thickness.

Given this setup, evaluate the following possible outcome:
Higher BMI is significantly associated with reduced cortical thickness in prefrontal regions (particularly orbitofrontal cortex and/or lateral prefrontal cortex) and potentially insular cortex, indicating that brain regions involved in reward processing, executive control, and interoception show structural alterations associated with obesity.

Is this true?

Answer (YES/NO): YES